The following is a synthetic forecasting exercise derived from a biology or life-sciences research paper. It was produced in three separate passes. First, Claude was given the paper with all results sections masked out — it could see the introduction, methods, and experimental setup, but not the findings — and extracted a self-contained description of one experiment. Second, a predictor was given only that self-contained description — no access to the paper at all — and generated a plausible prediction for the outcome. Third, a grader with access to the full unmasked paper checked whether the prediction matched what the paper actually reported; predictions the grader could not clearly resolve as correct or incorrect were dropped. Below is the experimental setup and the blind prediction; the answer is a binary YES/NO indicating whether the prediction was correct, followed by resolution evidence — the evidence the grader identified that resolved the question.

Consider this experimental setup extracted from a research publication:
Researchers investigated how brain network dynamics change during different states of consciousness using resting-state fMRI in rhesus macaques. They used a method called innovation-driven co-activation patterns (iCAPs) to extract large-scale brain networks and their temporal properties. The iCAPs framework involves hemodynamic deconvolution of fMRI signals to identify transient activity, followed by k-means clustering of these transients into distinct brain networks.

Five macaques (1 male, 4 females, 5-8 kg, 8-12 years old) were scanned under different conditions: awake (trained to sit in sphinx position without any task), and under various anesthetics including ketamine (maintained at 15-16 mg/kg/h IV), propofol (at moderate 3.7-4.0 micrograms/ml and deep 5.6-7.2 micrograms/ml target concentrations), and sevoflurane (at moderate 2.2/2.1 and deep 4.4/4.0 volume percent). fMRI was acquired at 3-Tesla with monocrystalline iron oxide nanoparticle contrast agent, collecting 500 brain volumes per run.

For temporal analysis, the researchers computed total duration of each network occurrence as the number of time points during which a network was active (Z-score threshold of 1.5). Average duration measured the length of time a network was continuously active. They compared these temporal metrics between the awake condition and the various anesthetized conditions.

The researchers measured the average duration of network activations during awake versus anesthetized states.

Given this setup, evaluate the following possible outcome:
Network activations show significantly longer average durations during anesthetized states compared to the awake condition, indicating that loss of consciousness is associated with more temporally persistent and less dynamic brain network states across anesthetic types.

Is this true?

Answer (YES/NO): YES